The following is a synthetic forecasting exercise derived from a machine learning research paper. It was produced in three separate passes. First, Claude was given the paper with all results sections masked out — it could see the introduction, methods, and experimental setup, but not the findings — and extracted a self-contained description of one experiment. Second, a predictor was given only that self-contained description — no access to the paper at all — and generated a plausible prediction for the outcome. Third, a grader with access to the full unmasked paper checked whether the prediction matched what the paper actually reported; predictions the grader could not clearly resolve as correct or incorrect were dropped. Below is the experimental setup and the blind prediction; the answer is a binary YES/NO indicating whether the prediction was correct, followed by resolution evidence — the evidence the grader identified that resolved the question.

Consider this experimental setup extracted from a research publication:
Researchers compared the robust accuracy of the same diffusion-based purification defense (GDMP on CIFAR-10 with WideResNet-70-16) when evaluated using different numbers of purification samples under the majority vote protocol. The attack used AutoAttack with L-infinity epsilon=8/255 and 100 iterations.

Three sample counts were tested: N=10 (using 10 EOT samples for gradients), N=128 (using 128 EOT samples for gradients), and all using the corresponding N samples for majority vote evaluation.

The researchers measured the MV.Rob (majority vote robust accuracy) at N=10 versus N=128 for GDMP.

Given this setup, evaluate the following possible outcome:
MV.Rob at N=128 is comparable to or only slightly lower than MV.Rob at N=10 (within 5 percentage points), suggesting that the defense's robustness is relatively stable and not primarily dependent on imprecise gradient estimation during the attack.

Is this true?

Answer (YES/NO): NO